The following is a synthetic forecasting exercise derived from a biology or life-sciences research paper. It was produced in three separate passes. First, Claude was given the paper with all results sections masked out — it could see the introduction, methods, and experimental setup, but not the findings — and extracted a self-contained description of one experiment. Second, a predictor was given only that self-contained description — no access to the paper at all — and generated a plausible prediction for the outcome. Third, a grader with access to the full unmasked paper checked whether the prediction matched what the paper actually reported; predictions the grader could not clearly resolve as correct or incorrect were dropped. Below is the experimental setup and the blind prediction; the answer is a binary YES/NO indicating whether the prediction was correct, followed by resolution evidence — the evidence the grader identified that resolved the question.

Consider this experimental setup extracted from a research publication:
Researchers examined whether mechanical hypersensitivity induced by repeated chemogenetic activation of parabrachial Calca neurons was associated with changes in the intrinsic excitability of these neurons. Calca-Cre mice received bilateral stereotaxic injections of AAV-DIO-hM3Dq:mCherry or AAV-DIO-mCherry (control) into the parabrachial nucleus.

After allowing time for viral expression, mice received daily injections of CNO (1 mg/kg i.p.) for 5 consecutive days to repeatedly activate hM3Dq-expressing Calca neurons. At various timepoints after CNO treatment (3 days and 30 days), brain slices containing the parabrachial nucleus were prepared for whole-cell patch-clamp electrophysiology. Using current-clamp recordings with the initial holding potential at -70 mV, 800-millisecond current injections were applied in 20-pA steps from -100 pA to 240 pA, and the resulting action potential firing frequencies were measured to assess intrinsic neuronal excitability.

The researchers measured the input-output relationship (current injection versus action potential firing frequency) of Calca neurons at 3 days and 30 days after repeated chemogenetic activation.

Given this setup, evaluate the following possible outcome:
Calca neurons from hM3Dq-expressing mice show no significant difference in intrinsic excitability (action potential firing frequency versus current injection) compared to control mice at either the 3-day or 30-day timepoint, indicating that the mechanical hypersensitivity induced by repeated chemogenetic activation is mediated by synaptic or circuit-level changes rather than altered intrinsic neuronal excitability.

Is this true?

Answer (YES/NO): NO